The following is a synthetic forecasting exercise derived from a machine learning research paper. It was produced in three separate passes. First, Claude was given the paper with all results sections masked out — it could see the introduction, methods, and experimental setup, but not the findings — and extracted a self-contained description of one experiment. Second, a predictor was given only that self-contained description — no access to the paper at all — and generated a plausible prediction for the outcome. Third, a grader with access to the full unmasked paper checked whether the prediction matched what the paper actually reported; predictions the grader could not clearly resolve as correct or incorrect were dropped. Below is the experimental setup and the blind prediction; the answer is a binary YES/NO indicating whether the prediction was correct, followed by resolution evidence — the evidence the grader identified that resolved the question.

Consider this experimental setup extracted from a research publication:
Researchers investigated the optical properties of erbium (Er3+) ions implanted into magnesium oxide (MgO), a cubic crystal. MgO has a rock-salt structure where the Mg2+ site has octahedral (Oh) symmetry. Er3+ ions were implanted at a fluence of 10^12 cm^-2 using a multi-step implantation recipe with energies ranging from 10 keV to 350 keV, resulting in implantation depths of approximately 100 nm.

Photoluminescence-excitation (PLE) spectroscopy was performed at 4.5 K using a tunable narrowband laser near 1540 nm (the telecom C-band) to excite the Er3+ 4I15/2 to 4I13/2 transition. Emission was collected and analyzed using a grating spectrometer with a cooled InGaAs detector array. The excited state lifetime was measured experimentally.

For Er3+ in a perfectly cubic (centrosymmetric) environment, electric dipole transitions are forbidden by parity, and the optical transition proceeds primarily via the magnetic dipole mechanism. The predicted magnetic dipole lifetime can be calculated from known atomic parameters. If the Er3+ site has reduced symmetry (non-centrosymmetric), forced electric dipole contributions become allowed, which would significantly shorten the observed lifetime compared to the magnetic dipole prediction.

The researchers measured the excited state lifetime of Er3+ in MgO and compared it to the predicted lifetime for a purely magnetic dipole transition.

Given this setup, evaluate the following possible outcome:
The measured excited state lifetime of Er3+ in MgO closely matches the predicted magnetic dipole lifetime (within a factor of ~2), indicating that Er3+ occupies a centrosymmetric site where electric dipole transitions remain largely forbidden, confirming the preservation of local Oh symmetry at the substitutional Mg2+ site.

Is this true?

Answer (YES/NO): YES